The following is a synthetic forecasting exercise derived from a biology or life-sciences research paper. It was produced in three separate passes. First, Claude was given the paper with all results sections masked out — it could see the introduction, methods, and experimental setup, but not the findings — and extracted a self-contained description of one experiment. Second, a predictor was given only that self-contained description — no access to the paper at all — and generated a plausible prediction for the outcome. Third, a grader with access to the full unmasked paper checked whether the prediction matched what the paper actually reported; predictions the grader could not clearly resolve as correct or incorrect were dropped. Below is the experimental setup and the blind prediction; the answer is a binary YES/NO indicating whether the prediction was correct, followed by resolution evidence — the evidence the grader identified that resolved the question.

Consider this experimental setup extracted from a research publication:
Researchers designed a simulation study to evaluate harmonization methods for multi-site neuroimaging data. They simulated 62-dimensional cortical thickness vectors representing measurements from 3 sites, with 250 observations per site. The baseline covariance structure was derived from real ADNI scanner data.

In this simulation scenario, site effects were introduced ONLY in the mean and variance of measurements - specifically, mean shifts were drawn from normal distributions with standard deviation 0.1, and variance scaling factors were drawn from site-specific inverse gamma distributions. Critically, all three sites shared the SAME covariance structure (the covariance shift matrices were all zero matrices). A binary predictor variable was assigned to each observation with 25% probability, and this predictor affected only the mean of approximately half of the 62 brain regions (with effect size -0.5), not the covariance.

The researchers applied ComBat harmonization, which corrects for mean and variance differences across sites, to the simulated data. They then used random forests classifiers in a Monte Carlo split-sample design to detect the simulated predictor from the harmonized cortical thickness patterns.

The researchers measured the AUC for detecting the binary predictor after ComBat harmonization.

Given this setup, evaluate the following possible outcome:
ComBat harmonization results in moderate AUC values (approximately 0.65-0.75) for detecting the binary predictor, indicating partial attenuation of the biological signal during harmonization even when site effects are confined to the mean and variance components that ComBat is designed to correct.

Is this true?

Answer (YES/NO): NO